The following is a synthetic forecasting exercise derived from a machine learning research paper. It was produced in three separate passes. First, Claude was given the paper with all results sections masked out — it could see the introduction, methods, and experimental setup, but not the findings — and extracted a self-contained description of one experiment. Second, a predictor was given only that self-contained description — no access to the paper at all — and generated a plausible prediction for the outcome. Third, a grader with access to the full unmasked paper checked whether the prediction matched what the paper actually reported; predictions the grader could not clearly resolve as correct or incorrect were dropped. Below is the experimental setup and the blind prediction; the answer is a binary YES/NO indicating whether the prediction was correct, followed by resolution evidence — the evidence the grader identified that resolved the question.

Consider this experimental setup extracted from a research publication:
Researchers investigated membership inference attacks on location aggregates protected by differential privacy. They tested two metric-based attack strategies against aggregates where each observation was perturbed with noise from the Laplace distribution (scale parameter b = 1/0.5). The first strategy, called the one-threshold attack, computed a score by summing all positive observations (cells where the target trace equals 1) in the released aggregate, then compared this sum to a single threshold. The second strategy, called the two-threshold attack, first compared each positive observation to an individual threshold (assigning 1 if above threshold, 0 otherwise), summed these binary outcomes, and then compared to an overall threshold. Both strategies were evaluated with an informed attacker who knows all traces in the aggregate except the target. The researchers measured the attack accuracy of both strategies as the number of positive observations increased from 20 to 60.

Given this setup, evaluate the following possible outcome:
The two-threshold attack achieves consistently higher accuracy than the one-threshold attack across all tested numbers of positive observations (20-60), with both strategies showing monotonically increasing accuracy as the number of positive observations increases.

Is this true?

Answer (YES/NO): YES